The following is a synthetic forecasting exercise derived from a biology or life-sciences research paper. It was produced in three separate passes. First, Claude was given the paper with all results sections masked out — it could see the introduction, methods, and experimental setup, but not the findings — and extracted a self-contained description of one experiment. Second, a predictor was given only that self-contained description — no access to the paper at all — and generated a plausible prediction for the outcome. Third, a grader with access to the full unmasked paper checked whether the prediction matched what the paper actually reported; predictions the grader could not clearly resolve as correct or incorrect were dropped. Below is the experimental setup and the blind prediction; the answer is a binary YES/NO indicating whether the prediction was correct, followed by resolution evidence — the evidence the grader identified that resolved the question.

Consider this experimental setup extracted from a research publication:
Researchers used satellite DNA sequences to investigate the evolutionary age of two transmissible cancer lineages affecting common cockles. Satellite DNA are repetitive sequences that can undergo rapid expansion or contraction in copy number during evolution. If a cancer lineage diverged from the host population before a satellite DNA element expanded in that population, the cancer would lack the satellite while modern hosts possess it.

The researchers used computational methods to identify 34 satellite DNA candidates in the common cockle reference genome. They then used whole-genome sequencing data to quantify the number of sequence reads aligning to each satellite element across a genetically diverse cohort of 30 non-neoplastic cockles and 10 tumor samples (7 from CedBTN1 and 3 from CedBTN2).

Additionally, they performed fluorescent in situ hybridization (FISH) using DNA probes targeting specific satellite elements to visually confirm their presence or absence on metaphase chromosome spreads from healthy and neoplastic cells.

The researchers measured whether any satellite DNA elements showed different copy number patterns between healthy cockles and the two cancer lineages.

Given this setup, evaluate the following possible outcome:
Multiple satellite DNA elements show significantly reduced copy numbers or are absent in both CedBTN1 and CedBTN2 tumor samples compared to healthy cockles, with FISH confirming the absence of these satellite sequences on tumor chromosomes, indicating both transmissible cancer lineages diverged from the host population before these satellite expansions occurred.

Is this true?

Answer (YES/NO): YES